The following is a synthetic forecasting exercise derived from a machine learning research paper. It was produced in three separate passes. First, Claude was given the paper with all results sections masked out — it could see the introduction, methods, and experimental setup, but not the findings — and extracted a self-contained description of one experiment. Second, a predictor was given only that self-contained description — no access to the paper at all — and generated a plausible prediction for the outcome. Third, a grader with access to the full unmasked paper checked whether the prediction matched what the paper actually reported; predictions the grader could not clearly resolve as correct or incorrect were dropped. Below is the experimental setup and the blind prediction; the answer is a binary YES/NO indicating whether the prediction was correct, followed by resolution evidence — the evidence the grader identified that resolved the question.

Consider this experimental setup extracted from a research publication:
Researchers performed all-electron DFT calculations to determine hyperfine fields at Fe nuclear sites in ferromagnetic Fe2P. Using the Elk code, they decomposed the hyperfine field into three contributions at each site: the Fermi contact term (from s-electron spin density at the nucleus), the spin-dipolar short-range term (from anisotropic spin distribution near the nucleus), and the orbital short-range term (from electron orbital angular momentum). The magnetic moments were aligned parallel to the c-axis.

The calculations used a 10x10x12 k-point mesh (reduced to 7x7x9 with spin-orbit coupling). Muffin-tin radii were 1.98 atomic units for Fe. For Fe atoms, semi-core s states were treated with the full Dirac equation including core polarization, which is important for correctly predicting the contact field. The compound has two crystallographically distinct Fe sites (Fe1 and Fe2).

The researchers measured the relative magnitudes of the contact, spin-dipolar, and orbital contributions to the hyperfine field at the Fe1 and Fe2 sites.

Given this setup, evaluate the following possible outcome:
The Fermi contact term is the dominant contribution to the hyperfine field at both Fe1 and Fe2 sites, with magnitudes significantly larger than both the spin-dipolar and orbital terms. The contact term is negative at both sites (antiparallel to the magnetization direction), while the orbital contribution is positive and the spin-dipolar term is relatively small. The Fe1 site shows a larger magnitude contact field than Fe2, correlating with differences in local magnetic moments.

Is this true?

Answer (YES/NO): NO